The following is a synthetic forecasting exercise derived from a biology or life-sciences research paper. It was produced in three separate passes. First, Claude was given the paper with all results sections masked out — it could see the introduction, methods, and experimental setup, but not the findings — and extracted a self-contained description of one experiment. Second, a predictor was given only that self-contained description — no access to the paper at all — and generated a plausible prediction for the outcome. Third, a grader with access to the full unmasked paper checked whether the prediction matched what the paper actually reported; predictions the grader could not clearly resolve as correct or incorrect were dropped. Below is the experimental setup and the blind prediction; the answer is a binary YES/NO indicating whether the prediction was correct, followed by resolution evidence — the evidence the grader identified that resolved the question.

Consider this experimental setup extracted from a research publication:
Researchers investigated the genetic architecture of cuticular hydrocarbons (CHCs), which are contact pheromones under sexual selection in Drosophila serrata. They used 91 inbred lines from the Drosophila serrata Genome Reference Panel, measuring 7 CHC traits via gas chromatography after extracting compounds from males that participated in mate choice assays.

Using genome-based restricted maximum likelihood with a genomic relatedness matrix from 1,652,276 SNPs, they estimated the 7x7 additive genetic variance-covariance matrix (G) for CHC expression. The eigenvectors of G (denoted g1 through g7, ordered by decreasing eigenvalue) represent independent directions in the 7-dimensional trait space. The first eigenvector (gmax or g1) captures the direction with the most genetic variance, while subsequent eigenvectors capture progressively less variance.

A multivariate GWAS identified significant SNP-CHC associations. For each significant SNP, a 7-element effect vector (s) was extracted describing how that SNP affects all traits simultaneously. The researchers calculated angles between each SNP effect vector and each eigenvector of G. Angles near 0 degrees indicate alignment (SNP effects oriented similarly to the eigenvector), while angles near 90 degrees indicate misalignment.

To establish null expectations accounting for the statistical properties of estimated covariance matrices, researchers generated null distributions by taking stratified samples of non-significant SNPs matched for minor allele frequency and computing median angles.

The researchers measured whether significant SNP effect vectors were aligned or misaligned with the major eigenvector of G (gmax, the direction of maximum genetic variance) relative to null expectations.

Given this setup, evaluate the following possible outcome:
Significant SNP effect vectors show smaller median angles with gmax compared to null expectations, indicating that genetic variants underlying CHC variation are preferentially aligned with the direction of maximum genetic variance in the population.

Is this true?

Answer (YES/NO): NO